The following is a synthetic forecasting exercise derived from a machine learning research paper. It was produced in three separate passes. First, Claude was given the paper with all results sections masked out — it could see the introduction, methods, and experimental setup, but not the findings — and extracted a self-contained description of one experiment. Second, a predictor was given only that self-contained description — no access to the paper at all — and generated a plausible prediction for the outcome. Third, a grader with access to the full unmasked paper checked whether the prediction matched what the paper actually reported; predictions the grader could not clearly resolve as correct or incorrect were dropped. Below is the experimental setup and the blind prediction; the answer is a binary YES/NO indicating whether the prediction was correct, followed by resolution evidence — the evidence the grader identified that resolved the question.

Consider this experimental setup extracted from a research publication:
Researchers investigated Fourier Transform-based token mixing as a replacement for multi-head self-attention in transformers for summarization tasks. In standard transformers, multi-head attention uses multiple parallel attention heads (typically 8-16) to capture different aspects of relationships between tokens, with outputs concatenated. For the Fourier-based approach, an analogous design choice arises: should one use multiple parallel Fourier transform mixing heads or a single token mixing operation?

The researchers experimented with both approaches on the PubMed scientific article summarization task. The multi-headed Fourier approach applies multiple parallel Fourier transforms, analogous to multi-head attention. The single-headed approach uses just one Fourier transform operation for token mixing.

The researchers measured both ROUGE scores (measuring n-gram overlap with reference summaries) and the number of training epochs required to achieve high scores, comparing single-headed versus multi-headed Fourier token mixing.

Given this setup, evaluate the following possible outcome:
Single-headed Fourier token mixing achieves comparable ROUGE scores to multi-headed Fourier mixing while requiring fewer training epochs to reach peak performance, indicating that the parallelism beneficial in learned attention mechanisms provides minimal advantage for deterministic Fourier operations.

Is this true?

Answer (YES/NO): YES